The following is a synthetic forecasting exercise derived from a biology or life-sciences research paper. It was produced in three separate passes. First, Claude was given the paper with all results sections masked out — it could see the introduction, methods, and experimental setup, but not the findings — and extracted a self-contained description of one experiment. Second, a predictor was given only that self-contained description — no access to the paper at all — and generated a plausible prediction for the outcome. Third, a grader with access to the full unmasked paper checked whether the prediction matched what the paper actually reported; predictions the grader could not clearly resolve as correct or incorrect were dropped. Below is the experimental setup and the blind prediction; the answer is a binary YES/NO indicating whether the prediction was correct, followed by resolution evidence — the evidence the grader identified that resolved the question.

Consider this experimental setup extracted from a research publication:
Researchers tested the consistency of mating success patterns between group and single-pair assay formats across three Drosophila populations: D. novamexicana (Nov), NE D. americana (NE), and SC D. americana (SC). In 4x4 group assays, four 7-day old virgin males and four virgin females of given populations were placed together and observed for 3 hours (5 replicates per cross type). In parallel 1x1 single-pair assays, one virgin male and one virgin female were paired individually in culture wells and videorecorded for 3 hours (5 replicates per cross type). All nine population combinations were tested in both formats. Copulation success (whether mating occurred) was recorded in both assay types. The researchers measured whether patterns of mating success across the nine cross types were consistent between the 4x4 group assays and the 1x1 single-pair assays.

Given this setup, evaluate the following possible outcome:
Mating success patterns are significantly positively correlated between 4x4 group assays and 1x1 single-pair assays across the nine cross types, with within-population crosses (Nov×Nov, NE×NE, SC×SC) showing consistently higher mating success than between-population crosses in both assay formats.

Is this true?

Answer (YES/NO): NO